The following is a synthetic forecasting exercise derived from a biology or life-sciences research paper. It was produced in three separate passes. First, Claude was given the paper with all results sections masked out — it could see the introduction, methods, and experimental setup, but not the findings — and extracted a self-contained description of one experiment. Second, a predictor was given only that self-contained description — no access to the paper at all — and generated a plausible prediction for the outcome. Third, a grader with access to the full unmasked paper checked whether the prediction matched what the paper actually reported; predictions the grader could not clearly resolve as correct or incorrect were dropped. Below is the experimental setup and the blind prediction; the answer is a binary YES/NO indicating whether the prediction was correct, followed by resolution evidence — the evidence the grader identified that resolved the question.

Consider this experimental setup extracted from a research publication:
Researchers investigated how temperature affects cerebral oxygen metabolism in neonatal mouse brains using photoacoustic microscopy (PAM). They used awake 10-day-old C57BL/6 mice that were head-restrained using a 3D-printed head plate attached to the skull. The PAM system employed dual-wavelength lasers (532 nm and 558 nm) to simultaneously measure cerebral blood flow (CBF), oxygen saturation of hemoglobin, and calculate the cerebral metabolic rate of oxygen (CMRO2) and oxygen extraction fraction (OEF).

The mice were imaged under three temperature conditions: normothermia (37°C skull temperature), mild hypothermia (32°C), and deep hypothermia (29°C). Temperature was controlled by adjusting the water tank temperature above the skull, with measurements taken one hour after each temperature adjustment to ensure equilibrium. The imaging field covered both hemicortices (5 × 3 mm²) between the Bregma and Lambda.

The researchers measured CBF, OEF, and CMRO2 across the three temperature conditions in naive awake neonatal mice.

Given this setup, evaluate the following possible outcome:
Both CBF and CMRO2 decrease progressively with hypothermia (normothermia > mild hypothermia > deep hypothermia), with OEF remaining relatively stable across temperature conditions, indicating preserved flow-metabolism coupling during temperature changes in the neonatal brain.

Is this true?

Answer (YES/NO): YES